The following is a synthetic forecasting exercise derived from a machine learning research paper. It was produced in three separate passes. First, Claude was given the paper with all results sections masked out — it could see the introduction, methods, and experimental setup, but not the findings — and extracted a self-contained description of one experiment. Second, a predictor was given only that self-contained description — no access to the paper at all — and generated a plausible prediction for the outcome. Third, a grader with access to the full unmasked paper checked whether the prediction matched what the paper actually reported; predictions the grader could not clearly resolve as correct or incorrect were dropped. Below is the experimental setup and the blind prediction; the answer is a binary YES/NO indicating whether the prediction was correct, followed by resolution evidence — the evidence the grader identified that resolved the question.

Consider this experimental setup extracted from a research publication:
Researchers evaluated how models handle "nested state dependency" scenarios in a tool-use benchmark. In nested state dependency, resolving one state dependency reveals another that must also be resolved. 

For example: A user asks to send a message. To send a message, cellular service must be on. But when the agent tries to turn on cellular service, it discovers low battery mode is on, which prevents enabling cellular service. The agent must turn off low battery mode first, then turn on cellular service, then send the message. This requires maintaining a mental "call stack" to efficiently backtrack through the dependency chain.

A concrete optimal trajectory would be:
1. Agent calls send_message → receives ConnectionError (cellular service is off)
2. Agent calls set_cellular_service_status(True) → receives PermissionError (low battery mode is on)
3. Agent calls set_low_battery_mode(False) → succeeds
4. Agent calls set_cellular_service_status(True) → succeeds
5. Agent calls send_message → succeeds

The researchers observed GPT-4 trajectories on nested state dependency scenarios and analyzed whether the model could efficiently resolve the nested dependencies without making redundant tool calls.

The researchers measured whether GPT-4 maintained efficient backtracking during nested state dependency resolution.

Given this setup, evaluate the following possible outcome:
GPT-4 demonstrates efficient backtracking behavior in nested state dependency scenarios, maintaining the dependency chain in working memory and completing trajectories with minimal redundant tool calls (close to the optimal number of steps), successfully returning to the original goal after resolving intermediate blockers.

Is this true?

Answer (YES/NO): NO